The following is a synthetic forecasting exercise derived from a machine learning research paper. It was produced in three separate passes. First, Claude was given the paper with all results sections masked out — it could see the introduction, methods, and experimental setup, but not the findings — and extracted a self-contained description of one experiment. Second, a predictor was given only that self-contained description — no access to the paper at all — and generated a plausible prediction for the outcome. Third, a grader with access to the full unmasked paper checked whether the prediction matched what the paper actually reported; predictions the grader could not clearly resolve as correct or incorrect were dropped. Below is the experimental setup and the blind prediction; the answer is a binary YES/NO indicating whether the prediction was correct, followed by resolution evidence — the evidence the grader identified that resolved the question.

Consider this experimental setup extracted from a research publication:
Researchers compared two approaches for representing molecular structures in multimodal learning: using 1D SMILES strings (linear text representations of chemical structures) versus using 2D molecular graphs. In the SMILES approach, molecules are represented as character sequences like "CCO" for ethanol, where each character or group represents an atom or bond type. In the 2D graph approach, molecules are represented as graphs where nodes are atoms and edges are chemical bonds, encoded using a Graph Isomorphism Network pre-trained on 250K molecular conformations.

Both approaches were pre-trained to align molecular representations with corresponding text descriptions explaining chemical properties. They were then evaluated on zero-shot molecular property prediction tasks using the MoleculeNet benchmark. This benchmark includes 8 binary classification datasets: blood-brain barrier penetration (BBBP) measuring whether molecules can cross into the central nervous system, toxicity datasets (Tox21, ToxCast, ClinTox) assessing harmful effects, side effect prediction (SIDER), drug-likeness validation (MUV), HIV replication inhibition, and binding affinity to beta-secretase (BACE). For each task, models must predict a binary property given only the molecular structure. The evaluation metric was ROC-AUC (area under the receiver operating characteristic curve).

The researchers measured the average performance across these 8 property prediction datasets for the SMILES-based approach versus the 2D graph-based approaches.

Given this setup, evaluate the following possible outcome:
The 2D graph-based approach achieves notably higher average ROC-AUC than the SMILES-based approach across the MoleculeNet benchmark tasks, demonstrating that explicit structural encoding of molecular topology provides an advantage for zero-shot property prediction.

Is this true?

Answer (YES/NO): NO